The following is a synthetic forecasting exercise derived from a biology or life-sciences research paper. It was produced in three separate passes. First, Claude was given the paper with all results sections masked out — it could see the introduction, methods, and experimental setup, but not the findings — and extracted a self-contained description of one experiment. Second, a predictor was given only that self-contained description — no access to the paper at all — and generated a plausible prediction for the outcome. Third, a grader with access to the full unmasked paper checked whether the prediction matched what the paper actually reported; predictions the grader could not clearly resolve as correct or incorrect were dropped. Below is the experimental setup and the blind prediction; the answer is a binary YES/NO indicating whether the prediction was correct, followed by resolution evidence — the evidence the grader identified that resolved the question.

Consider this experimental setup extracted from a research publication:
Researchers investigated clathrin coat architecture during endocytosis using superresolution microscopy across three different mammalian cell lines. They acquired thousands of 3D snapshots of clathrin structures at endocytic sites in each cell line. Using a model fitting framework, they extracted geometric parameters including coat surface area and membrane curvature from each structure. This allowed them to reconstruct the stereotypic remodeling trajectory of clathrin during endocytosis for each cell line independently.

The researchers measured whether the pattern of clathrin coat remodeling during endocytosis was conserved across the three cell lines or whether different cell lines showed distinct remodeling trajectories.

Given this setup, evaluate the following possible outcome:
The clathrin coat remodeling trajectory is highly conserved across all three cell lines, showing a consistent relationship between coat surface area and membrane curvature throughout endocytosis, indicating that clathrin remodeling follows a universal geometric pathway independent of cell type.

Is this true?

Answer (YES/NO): YES